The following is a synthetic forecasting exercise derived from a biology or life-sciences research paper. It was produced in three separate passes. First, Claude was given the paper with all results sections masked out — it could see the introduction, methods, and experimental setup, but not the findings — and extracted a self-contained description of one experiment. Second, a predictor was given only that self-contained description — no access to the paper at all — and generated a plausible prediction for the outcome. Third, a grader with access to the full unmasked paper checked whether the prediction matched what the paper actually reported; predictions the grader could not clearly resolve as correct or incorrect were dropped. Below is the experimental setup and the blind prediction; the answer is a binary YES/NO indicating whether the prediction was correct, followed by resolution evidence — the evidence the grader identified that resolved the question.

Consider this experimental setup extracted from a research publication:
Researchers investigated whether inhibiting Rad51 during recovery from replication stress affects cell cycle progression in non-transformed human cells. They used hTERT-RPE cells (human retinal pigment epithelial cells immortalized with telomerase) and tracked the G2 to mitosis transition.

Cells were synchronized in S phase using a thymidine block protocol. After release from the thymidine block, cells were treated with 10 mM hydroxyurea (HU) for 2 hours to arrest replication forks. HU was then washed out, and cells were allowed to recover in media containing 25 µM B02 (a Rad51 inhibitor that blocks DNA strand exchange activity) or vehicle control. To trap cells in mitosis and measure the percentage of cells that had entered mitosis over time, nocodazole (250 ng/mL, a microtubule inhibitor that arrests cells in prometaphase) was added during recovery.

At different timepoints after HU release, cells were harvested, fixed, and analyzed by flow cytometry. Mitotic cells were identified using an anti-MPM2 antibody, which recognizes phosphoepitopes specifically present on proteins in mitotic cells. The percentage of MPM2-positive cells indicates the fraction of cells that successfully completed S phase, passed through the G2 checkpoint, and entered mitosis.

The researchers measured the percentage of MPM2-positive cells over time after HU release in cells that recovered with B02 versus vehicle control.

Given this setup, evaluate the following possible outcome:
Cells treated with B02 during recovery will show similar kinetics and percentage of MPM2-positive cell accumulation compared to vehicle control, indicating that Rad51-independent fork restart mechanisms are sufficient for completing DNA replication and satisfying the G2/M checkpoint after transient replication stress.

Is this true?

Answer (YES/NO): NO